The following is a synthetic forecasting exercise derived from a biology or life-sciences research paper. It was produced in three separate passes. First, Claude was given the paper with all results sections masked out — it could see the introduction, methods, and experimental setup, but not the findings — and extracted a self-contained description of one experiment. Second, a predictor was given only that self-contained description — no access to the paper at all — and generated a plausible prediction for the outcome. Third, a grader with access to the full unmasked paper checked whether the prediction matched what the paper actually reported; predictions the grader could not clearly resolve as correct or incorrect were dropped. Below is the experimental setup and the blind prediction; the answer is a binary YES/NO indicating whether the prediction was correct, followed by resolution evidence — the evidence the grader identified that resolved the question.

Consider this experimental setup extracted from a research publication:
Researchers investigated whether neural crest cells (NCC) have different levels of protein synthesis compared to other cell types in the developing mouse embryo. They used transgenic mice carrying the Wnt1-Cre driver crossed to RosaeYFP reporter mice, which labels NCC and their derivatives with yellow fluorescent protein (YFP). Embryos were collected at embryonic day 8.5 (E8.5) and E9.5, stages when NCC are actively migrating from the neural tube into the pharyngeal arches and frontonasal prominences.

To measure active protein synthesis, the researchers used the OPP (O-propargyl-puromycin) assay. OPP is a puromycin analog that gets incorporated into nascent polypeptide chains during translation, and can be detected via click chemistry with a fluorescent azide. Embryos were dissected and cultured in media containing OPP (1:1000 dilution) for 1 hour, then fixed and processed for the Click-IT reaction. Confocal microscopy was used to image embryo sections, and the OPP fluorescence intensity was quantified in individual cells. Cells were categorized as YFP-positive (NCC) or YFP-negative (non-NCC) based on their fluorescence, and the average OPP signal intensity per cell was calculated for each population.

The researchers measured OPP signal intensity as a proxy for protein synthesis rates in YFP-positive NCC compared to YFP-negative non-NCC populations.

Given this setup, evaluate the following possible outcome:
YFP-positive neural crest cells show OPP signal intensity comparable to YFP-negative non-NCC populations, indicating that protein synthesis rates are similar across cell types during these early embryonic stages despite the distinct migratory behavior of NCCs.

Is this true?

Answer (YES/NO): NO